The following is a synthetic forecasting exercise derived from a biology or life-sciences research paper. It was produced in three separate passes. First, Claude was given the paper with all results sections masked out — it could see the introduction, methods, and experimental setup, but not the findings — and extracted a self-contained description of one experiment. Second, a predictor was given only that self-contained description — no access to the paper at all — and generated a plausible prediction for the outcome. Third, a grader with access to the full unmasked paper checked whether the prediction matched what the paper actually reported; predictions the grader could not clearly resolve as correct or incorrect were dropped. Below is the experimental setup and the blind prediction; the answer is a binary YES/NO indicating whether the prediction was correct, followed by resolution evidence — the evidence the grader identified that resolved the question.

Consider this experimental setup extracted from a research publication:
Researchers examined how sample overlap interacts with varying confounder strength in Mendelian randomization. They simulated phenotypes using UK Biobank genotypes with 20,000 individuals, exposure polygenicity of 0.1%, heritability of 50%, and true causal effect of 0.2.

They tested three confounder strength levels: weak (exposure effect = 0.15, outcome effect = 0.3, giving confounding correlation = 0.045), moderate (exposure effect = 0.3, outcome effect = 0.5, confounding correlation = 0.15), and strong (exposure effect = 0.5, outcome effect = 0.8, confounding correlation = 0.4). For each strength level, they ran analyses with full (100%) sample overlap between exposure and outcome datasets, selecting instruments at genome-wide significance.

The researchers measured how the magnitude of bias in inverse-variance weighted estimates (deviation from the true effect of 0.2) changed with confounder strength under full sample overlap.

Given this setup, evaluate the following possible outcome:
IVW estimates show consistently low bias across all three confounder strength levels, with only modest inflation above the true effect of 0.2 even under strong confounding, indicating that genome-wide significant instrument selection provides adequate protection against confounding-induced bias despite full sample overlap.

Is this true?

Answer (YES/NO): NO